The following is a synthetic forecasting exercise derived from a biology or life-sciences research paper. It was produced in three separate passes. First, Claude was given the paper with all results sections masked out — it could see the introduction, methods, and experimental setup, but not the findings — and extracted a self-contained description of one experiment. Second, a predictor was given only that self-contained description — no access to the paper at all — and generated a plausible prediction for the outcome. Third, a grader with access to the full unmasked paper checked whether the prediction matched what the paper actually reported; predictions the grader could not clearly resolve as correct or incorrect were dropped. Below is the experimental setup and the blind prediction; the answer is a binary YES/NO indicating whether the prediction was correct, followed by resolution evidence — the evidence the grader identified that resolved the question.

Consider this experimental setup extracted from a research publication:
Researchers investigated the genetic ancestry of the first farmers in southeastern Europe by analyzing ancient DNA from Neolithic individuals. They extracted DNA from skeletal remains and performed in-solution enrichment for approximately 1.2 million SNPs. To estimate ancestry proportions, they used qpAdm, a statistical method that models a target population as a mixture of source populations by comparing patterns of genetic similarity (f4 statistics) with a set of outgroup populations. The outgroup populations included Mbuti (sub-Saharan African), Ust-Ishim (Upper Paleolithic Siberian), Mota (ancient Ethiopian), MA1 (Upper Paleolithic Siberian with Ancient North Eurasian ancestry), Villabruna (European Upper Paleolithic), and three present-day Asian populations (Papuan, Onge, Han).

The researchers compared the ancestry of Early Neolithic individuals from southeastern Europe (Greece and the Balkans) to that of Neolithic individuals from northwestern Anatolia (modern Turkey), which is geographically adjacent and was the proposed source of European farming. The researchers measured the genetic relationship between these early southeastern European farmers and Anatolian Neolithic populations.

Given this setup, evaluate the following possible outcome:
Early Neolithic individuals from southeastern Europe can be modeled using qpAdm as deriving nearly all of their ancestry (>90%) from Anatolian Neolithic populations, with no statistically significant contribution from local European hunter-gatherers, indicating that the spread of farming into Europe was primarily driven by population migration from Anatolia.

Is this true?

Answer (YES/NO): NO